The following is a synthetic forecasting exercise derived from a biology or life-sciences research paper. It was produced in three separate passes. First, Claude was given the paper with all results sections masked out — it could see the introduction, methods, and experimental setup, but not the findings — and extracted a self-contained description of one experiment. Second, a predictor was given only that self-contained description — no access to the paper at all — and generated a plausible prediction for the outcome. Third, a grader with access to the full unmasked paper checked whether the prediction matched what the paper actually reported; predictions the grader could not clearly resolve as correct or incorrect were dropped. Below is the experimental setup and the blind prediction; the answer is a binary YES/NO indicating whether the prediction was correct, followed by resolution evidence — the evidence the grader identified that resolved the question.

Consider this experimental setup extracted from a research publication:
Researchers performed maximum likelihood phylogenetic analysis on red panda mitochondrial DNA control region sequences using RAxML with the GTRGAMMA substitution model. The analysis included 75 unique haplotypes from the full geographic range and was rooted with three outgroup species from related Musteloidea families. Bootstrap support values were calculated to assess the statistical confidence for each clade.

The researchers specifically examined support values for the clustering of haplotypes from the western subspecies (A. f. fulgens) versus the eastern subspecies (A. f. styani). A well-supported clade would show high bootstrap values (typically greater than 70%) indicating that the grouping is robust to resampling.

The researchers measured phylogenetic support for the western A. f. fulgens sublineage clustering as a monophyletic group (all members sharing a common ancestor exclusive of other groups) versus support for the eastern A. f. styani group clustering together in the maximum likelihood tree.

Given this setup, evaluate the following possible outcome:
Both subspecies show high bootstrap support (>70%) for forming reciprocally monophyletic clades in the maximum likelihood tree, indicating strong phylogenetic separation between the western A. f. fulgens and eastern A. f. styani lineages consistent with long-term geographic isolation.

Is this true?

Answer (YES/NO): NO